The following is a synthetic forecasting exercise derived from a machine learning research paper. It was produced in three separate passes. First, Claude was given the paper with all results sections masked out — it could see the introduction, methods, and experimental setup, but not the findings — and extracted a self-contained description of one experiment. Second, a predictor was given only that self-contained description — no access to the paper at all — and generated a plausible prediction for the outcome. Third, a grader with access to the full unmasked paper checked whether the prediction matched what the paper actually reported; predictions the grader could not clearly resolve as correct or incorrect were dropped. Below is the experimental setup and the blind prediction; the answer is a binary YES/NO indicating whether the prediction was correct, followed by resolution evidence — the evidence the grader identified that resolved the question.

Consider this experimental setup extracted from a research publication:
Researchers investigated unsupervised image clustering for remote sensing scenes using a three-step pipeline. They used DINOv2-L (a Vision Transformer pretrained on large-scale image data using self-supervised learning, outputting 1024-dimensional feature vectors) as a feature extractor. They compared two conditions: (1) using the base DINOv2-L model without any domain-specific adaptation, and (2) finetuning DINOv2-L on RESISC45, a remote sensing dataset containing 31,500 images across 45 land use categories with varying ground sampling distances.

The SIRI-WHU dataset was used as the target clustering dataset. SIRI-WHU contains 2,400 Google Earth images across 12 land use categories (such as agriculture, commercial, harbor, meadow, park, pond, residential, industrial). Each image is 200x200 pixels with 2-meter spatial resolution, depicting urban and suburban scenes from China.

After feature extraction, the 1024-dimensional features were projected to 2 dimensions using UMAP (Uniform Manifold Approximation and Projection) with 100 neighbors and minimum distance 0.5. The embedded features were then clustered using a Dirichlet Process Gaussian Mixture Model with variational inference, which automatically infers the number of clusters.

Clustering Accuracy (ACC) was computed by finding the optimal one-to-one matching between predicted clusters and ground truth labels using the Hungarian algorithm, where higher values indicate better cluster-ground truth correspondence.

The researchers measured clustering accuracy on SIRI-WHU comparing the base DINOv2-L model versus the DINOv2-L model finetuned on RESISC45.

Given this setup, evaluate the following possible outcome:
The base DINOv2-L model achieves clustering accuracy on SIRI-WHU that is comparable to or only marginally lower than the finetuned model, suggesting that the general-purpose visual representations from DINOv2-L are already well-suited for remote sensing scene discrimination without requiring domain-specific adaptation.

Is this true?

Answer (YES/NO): NO